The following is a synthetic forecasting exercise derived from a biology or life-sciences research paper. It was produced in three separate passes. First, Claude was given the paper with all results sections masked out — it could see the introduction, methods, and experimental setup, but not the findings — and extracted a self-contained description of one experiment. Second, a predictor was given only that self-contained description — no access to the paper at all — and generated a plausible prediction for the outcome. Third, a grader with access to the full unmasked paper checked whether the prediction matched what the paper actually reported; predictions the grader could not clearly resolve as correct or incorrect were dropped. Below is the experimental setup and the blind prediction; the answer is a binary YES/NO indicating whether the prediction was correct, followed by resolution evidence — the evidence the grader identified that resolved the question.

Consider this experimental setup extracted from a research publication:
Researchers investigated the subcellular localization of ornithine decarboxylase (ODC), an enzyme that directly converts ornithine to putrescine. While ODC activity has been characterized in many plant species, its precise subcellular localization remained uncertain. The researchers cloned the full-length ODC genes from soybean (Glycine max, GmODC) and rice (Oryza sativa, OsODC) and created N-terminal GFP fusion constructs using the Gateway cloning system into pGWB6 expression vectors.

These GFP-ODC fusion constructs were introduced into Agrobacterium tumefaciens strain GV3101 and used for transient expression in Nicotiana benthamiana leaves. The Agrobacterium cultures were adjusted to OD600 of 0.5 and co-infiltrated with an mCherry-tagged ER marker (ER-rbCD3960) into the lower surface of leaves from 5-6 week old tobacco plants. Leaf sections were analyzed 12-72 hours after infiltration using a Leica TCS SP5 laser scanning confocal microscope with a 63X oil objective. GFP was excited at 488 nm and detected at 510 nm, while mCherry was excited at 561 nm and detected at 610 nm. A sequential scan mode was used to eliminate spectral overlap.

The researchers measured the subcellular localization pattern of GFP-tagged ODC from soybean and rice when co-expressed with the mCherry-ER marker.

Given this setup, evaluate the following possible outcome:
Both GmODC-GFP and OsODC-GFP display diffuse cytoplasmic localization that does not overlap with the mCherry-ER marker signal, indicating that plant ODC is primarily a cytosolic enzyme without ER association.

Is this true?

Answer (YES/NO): NO